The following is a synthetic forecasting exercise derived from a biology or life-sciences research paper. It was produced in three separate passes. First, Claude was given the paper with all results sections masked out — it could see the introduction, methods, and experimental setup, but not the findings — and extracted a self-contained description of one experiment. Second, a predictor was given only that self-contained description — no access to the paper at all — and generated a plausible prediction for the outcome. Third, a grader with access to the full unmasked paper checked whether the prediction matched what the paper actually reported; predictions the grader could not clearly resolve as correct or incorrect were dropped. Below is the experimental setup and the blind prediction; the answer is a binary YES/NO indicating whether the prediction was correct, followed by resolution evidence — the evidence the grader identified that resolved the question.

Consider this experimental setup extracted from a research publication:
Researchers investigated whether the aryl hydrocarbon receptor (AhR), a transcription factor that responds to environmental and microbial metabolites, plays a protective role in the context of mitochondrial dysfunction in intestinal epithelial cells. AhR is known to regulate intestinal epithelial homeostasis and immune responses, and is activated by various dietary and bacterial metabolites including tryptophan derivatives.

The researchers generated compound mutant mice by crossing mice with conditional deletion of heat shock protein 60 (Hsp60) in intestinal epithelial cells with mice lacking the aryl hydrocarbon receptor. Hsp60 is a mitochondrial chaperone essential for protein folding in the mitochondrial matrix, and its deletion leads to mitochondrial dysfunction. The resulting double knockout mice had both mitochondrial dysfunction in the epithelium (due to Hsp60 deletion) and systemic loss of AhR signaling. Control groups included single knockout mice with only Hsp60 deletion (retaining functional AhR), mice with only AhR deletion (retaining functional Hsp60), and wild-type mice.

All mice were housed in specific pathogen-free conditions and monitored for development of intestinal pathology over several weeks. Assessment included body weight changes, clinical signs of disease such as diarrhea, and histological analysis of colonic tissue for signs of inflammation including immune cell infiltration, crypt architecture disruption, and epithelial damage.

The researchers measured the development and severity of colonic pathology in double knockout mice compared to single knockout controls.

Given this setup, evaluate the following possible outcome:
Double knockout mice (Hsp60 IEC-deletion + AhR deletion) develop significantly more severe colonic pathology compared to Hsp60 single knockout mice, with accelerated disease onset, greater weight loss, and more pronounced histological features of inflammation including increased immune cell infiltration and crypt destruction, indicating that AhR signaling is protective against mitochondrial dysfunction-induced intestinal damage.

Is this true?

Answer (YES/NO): NO